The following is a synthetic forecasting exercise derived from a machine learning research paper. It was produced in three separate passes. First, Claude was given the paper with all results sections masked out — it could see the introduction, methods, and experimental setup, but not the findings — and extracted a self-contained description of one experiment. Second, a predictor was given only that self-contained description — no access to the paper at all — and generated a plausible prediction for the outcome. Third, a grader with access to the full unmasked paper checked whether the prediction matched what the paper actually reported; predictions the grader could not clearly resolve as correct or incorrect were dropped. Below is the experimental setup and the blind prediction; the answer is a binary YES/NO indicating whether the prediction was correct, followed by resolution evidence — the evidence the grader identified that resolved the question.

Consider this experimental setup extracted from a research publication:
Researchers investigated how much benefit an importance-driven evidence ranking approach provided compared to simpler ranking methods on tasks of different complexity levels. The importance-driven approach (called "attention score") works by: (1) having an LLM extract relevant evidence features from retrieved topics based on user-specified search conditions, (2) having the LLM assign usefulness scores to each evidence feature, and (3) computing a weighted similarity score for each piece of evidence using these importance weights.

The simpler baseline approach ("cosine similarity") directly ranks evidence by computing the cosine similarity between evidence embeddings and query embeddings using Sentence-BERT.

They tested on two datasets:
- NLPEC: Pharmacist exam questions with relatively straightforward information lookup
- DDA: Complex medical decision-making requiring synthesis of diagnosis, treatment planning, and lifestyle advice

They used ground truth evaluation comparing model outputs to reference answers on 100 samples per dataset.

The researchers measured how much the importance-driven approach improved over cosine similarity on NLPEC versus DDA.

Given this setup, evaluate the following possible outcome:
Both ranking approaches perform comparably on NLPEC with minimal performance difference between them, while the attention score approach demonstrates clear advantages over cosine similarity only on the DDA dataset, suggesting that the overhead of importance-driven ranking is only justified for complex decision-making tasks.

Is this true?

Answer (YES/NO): NO